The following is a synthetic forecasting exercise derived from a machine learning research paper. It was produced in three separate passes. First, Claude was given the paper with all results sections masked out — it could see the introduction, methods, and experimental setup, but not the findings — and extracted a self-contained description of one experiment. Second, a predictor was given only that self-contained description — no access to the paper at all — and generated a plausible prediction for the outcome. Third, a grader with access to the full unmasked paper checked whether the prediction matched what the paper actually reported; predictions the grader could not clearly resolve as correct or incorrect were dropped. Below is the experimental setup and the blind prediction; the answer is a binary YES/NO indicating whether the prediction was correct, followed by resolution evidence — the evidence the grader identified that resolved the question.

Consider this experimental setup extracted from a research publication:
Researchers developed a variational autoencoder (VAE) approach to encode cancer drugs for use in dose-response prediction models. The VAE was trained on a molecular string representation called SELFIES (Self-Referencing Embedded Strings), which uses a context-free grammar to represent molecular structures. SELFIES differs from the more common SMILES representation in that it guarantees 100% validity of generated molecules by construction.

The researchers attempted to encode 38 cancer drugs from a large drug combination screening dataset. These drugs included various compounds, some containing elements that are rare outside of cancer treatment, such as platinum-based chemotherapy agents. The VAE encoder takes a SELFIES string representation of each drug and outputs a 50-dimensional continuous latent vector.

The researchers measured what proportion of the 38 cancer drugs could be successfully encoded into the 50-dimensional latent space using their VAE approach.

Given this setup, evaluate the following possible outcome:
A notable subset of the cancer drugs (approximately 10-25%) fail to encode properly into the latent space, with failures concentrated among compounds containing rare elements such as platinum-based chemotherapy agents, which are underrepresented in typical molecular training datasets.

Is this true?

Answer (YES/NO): NO